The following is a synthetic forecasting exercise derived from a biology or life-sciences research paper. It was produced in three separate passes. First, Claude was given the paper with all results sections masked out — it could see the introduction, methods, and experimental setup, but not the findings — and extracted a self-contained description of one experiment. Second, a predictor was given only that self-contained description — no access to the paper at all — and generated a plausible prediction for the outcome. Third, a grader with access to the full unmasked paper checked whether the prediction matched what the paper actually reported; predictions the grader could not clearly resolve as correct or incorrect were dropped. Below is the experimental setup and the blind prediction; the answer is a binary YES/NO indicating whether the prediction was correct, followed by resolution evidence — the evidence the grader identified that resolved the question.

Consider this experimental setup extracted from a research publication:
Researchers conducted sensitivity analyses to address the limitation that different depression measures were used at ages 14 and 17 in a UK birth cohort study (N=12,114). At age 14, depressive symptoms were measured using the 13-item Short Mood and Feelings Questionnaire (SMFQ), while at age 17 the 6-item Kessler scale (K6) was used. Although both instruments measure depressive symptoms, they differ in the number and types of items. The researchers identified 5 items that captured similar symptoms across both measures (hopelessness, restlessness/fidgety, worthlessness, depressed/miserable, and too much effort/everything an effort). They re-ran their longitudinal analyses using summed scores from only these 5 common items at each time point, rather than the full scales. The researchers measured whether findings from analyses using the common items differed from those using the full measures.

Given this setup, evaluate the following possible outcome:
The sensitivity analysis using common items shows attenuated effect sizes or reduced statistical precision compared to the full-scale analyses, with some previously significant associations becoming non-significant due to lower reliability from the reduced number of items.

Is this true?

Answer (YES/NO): NO